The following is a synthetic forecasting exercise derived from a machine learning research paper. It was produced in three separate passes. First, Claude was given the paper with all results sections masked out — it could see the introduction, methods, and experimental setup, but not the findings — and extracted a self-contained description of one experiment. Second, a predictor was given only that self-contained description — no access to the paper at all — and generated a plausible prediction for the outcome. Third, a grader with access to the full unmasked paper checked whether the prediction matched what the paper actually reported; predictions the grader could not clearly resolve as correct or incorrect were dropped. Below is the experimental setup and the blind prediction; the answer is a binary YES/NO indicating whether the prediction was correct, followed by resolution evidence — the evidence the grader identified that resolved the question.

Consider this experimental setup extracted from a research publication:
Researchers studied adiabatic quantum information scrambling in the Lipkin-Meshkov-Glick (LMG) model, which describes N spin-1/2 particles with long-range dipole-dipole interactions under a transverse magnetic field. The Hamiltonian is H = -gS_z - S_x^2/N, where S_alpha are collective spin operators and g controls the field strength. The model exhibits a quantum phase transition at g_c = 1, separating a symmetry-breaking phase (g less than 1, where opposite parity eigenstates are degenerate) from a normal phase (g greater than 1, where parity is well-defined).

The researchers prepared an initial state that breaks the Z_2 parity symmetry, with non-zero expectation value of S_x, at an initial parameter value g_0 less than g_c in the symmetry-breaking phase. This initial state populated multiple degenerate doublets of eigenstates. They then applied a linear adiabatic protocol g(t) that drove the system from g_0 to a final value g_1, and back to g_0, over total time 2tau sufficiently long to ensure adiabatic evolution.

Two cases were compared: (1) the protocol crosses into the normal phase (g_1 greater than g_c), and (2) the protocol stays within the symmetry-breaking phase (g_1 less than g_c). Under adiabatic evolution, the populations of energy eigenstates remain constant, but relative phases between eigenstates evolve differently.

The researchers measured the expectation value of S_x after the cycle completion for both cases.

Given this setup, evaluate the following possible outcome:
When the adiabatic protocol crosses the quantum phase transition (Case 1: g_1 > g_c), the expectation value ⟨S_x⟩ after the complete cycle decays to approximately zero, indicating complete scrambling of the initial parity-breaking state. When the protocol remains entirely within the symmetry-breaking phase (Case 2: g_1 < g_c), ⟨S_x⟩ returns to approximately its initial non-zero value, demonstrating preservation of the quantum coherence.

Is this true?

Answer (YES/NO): YES